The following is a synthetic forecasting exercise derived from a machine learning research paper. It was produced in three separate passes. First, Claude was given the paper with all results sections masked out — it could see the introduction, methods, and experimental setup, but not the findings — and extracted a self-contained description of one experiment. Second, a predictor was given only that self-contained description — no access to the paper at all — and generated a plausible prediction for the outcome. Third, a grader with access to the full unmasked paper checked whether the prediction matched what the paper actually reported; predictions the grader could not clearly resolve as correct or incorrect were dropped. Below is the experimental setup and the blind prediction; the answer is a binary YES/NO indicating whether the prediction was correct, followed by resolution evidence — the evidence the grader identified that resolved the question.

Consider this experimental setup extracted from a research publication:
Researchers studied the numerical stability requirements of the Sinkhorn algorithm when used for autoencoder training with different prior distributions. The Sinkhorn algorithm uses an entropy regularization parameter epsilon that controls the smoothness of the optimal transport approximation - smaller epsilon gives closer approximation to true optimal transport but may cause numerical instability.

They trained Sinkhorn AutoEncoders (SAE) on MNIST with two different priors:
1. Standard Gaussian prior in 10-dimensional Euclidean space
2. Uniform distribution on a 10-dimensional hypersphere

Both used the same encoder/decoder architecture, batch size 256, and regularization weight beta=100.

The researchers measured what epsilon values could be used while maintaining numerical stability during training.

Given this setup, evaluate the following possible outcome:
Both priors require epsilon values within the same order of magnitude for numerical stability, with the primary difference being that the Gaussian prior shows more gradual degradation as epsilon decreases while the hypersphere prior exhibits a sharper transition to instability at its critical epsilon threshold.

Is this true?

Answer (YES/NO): NO